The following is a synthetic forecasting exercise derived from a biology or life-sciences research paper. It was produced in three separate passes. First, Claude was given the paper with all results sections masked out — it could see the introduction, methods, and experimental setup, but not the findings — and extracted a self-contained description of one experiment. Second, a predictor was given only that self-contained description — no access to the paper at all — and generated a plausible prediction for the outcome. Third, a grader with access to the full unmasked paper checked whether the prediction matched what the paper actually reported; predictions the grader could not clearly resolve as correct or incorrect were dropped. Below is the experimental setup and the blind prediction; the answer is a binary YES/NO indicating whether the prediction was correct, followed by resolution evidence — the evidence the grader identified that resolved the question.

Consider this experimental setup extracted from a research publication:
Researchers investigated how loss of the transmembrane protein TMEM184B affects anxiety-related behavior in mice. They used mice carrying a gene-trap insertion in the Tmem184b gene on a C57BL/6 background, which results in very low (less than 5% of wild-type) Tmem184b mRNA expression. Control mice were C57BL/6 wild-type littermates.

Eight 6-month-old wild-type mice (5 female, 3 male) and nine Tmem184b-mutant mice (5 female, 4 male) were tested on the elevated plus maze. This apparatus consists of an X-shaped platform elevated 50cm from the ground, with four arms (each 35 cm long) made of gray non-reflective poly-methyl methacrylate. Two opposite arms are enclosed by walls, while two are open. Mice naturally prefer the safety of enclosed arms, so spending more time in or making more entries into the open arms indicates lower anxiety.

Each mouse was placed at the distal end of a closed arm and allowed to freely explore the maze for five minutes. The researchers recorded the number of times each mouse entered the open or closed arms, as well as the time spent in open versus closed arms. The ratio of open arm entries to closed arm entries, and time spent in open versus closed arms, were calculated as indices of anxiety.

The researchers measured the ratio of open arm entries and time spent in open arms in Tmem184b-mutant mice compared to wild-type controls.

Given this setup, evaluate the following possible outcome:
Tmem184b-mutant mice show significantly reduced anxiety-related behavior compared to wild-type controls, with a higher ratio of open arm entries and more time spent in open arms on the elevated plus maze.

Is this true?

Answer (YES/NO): YES